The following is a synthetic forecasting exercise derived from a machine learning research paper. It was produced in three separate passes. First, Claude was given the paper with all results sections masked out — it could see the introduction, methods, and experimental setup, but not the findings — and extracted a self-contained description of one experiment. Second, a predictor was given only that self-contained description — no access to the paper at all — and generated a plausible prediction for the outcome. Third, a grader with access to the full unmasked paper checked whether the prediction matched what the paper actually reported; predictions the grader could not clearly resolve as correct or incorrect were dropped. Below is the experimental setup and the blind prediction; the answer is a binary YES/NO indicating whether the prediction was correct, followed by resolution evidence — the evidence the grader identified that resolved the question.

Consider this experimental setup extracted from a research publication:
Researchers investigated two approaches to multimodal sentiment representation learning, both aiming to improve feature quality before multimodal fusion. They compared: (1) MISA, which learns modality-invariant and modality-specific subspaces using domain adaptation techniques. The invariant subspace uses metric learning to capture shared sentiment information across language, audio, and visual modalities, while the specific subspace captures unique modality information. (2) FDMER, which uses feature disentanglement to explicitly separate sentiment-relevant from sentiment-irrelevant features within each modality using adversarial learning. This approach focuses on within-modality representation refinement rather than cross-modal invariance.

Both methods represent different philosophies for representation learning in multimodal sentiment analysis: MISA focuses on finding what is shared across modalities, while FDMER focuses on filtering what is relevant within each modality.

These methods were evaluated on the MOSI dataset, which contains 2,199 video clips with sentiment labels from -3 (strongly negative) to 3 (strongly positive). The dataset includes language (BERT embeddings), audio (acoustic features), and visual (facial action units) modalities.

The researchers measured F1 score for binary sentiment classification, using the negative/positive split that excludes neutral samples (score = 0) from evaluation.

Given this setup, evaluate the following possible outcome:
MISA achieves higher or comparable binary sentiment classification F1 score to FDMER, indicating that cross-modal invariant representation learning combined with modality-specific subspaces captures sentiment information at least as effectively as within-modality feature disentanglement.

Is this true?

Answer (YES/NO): NO